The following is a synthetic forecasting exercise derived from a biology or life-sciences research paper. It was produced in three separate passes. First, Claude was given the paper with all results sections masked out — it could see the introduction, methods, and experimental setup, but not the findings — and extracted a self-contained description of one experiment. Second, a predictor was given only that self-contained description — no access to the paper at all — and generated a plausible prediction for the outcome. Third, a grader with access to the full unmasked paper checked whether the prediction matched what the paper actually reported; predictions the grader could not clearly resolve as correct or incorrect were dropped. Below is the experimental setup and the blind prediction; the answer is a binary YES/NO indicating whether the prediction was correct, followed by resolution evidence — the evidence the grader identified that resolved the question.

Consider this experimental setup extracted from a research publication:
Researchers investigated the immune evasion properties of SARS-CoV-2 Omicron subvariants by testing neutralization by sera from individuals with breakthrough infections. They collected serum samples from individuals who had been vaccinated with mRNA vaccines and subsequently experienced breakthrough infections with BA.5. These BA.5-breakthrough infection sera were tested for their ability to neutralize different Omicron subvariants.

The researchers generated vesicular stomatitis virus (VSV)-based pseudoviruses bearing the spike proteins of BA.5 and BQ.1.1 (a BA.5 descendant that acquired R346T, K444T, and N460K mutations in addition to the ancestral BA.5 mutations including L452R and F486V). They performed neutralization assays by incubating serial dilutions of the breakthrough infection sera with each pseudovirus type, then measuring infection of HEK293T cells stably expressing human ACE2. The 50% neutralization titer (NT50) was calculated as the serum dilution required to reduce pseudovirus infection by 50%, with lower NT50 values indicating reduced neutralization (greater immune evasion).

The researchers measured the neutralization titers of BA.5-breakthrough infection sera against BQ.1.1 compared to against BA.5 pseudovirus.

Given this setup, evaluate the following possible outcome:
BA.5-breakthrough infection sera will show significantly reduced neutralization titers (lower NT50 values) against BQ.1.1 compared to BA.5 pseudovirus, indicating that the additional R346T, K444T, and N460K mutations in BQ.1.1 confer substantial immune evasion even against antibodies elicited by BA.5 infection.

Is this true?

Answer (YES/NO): YES